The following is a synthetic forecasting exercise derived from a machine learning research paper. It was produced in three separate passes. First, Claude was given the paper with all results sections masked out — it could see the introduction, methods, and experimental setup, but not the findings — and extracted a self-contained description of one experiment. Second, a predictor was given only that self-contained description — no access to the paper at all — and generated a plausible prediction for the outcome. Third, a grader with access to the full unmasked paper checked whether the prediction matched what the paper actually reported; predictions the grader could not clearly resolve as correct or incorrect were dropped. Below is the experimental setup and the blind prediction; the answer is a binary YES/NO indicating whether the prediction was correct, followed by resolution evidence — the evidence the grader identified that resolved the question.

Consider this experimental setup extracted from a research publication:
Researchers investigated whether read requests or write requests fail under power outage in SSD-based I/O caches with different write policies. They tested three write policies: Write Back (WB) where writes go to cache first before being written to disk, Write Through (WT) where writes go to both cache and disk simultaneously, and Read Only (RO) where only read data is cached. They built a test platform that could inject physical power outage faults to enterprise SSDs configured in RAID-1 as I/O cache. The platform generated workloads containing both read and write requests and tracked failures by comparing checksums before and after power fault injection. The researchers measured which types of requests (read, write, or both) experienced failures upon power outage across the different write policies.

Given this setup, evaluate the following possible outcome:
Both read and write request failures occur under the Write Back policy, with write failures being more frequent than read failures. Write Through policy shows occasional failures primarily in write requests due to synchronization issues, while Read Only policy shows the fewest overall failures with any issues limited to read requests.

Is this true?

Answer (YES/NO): NO